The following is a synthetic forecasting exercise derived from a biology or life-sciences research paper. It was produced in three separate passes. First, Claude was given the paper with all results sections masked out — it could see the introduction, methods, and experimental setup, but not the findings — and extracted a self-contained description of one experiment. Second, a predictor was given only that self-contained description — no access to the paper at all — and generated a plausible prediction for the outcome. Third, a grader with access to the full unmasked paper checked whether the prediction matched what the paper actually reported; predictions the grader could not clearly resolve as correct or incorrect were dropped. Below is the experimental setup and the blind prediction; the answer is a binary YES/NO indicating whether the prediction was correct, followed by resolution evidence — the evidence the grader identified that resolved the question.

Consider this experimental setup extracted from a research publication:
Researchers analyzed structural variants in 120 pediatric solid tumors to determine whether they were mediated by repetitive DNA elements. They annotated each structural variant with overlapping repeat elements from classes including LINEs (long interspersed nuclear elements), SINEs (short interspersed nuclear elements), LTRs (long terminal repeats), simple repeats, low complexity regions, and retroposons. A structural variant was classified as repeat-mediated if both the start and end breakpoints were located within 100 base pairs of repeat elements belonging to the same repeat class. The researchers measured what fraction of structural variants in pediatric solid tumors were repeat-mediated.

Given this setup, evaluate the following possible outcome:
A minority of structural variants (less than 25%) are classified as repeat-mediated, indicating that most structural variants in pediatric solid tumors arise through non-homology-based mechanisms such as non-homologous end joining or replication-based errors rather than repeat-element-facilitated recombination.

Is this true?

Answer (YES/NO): NO